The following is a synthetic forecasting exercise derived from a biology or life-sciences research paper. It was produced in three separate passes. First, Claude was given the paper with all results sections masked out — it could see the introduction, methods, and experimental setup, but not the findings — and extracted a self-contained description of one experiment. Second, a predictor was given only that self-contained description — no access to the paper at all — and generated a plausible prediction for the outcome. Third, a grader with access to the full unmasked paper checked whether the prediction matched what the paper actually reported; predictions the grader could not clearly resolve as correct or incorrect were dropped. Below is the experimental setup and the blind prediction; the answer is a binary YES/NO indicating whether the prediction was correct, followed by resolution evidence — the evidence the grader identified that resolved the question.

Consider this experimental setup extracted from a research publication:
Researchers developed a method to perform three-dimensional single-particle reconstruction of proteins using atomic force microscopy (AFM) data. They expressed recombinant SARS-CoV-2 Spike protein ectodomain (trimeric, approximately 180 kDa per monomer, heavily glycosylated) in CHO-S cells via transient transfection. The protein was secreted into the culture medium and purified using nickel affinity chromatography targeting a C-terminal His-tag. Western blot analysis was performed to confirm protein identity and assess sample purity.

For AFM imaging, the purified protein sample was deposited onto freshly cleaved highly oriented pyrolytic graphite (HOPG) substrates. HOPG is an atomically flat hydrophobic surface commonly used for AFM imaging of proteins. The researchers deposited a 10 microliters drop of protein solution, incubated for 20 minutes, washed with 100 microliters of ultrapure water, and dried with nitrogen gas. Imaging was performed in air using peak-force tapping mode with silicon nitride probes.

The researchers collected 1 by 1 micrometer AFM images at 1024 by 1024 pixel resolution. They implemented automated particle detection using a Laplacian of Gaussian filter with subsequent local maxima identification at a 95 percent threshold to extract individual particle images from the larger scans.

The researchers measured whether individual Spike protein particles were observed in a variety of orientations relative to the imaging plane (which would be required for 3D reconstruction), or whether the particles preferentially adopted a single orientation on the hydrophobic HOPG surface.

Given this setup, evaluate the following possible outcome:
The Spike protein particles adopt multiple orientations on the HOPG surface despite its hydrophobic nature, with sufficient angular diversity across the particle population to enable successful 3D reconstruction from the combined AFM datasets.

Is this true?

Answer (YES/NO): YES